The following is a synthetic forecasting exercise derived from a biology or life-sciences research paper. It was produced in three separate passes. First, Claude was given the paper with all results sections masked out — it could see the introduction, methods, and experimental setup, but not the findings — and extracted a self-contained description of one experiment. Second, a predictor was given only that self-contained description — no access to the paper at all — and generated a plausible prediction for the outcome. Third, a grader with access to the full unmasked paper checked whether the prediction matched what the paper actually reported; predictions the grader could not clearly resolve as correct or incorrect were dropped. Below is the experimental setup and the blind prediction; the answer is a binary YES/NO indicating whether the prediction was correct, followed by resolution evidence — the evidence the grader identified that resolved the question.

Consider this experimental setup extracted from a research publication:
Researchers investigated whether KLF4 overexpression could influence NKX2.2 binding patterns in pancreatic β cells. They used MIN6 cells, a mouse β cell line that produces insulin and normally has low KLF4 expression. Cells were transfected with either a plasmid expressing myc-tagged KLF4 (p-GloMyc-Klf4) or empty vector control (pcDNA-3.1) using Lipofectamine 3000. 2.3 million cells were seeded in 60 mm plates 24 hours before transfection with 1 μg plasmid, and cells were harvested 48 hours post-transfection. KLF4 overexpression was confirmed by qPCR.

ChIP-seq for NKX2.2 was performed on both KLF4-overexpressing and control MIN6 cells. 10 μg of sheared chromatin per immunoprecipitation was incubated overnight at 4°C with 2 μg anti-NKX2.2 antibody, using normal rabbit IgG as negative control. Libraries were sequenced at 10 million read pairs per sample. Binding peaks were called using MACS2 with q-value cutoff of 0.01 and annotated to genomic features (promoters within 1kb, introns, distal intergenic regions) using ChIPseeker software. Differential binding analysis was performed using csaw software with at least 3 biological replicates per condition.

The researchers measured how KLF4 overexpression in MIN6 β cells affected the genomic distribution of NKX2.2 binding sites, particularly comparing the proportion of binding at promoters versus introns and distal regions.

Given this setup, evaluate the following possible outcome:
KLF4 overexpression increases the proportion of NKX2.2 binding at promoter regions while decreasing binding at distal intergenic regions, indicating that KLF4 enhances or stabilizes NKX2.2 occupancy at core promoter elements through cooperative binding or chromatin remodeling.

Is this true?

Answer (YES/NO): YES